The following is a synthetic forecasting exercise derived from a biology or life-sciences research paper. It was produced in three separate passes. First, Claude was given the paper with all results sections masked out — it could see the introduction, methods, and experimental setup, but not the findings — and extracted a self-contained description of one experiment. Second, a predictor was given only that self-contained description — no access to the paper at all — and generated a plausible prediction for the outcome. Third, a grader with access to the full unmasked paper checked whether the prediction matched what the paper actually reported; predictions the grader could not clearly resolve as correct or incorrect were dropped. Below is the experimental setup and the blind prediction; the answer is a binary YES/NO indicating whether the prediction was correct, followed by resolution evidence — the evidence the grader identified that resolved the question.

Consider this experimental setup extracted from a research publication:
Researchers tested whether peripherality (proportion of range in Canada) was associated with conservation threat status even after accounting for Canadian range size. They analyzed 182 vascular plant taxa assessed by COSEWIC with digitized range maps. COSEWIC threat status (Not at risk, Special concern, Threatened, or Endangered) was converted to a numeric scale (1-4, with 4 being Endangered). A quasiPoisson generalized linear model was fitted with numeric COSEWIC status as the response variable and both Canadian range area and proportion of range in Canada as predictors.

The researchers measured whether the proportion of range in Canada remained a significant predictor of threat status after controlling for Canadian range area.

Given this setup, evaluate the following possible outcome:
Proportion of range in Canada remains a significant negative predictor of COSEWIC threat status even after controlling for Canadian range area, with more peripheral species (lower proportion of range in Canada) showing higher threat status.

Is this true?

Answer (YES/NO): YES